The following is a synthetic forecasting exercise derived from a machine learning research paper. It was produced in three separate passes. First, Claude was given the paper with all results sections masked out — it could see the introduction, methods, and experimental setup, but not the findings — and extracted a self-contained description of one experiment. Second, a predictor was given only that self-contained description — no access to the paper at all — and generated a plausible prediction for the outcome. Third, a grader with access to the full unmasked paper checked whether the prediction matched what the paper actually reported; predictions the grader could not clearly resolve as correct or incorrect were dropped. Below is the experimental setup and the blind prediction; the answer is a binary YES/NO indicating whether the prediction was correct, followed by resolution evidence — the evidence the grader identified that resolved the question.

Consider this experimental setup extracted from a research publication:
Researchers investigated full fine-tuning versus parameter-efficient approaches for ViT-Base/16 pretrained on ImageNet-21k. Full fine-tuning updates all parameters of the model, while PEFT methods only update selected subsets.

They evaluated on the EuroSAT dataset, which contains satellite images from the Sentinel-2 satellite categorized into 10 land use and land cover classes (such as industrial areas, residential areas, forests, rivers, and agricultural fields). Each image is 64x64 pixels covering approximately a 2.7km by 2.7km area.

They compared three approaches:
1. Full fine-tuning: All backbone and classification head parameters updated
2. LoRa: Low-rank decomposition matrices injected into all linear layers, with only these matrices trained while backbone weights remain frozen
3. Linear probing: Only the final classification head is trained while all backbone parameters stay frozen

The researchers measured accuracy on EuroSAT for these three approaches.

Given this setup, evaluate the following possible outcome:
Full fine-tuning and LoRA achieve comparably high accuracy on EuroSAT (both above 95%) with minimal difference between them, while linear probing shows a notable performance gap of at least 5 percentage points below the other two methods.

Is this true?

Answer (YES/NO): YES